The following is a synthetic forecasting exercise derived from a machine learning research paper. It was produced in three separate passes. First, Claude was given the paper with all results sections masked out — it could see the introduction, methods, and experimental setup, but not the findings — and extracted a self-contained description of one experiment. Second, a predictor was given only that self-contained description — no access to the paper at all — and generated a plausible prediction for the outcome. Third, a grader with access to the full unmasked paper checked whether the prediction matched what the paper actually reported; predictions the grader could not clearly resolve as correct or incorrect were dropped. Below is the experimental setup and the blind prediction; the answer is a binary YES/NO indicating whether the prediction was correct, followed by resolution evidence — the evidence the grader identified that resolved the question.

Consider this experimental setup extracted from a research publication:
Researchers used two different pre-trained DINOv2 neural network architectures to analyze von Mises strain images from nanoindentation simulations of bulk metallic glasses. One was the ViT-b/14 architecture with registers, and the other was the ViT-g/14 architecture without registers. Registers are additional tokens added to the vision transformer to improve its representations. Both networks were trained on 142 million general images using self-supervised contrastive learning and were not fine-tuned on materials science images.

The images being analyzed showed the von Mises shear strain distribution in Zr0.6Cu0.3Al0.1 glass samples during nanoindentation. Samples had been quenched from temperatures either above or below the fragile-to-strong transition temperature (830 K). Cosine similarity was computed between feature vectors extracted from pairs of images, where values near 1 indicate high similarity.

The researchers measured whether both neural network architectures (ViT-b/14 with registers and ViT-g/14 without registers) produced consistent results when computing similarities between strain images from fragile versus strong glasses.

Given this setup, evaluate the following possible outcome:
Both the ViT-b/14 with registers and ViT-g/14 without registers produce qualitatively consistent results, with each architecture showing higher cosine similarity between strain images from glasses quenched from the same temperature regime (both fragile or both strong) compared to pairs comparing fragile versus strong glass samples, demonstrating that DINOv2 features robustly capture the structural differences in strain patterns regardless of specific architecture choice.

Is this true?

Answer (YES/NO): YES